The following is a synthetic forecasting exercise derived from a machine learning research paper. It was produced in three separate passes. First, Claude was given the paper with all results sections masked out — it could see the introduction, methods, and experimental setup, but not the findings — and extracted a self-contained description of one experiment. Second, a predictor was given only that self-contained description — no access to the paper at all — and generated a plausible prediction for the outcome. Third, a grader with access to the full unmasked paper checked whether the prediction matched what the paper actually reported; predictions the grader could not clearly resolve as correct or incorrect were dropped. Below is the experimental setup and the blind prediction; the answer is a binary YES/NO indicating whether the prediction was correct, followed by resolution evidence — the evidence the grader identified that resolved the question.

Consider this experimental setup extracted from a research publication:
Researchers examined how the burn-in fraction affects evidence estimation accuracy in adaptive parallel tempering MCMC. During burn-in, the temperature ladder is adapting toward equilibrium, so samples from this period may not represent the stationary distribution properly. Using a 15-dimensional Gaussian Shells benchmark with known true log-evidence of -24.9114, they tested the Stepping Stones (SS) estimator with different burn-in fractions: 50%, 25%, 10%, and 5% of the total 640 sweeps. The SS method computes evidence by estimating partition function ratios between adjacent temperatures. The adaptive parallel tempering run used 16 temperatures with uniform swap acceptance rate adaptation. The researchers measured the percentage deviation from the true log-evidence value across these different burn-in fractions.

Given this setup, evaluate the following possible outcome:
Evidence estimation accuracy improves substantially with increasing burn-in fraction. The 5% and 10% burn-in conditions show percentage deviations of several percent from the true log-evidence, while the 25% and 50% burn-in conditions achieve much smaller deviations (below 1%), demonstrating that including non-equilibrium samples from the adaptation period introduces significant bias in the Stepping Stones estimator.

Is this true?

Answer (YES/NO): NO